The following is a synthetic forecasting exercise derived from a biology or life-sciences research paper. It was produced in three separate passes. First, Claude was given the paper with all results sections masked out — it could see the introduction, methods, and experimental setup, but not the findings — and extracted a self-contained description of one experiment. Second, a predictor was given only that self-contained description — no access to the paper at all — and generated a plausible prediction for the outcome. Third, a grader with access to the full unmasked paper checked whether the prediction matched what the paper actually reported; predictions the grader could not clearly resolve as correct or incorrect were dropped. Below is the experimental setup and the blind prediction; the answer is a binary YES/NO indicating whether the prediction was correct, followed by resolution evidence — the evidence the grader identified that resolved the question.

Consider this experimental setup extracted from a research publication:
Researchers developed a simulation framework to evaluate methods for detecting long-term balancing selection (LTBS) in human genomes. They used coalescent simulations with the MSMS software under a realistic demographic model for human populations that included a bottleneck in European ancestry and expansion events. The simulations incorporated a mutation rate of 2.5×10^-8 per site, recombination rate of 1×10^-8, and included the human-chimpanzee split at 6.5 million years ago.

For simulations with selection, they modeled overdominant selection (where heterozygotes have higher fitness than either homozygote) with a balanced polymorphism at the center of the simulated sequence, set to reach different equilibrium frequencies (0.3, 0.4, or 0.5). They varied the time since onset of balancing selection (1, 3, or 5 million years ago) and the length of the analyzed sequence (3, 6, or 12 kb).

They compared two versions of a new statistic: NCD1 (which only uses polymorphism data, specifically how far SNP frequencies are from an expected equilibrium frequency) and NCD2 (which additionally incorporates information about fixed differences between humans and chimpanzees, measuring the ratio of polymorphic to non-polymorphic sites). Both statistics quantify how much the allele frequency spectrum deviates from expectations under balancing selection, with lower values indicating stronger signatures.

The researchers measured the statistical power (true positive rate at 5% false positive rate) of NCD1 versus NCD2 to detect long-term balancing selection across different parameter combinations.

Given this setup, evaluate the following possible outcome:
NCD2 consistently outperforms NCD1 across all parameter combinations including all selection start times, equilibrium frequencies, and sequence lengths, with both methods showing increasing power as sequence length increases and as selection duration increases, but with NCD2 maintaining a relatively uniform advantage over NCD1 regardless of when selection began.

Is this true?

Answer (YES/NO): NO